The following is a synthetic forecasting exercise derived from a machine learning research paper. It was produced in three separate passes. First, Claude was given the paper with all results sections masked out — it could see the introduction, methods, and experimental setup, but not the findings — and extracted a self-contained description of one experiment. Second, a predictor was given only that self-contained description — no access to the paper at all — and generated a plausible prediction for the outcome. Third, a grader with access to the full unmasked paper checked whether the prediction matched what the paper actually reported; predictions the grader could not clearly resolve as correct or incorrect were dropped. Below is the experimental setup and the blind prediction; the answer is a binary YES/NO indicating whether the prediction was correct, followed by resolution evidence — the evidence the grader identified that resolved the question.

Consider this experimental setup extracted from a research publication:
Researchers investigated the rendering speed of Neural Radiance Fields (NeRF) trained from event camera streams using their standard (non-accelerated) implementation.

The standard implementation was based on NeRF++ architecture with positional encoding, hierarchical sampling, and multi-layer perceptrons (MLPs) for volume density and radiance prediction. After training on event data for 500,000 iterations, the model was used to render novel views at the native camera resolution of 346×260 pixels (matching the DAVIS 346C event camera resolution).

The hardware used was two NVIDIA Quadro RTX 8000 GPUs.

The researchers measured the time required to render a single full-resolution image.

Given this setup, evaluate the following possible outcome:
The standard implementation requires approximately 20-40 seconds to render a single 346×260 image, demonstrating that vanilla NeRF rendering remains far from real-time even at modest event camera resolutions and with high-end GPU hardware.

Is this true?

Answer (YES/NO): NO